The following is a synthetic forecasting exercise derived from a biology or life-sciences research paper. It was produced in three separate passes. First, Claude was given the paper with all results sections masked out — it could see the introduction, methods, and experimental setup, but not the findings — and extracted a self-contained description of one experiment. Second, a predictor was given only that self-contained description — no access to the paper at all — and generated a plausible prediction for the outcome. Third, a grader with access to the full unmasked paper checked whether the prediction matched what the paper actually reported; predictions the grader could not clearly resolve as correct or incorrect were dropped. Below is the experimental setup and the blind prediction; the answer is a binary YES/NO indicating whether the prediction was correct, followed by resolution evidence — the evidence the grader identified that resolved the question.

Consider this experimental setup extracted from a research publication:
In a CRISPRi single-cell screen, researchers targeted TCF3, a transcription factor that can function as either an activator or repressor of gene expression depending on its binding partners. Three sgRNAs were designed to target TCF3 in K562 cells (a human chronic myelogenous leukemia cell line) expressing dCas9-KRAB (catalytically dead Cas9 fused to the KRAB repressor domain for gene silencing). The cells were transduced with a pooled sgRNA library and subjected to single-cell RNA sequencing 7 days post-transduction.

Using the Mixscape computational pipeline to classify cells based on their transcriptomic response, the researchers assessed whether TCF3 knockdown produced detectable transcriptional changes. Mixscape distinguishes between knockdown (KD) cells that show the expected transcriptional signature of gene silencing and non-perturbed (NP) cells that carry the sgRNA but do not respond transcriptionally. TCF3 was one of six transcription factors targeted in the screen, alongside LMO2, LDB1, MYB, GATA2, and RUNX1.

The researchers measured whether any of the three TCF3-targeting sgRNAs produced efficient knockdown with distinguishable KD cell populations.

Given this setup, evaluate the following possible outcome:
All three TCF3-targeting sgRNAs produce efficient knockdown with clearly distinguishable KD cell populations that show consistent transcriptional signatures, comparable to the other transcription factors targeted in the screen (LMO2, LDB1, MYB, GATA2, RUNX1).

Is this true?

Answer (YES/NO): NO